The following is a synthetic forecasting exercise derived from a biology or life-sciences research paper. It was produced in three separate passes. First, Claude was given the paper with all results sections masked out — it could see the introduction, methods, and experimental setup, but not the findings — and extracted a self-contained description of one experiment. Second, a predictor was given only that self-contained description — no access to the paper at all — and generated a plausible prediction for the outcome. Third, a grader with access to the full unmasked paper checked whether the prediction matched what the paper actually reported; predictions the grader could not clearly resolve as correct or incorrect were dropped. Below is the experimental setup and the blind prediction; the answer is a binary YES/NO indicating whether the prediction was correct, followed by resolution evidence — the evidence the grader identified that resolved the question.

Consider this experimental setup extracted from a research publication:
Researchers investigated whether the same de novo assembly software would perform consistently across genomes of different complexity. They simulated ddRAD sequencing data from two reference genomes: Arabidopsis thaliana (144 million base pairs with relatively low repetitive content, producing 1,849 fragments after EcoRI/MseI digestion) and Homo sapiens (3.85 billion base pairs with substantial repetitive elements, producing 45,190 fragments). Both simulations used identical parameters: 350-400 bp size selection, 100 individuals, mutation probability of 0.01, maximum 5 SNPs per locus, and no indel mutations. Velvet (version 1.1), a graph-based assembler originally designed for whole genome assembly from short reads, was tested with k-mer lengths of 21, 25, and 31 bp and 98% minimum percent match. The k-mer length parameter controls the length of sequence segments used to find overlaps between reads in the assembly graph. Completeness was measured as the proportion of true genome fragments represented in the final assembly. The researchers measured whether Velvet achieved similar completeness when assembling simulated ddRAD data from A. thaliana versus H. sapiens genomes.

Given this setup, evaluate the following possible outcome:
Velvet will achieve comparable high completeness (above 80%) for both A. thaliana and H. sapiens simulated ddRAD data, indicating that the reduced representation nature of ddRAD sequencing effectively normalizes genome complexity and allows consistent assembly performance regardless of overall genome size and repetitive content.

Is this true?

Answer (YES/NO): NO